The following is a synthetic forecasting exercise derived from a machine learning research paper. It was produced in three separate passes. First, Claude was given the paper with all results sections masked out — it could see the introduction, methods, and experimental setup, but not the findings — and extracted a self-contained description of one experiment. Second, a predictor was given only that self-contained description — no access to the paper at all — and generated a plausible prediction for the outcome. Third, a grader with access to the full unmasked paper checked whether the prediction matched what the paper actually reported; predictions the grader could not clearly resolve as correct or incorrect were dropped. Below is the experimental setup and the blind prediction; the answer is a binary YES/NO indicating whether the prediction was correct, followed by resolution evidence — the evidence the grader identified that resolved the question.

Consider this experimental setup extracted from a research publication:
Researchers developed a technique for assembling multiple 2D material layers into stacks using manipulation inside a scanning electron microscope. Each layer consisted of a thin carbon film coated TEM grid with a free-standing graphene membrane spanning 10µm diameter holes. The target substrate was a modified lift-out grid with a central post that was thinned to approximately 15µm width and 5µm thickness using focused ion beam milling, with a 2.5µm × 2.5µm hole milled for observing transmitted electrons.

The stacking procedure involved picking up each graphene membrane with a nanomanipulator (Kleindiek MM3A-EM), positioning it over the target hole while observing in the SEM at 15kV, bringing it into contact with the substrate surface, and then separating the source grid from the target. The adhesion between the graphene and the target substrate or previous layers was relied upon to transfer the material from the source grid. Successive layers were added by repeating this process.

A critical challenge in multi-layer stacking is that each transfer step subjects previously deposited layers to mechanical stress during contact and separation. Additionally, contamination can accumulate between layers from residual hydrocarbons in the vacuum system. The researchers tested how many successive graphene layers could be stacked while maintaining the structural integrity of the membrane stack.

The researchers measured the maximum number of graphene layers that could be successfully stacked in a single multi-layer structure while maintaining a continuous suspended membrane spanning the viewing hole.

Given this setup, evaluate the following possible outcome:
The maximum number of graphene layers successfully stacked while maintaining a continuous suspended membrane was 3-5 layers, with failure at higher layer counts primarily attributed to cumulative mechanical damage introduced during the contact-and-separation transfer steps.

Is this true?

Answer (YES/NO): NO